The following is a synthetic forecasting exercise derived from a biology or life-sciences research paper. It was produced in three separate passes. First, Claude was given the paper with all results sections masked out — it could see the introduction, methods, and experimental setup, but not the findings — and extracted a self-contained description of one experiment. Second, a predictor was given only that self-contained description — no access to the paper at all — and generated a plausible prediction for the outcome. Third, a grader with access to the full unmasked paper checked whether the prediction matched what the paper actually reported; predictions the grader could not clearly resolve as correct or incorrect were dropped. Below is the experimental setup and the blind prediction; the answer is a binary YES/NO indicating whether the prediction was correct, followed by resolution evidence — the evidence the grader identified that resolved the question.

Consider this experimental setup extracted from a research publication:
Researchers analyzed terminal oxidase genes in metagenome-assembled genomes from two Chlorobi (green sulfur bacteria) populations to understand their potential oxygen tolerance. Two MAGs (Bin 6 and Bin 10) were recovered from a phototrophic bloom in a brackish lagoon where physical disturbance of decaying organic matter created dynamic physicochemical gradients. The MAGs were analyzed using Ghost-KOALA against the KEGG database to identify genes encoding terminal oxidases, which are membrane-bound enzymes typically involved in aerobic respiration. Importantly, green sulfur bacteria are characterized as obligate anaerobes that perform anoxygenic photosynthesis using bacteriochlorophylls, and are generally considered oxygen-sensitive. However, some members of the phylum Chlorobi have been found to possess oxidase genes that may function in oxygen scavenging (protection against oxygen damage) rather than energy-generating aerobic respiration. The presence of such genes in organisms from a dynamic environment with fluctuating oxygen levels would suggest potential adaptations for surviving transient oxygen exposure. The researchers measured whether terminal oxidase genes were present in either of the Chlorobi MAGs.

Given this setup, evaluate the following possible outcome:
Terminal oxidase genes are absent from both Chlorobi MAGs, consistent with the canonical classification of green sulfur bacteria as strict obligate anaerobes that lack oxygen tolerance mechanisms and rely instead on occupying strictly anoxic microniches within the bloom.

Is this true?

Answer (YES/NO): NO